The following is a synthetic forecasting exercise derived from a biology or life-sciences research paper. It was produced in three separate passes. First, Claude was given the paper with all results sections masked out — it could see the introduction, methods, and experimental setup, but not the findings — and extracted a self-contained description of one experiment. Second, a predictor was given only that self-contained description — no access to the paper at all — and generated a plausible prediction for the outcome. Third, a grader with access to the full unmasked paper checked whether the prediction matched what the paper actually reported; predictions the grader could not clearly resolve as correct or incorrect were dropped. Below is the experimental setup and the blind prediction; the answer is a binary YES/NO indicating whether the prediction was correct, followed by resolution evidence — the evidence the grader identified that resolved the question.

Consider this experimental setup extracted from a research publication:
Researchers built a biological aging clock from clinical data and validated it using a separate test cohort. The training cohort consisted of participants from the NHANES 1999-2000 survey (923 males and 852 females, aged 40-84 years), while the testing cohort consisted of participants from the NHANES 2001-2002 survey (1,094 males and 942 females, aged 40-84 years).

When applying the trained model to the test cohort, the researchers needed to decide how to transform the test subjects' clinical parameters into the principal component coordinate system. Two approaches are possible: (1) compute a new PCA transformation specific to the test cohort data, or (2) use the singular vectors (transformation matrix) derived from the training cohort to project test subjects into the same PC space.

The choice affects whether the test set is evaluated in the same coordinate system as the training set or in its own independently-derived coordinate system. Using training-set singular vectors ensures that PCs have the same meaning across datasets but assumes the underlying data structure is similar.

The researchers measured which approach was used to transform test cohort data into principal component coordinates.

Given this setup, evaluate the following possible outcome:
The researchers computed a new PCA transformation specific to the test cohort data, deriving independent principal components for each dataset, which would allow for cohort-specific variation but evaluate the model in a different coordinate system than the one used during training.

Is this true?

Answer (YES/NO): NO